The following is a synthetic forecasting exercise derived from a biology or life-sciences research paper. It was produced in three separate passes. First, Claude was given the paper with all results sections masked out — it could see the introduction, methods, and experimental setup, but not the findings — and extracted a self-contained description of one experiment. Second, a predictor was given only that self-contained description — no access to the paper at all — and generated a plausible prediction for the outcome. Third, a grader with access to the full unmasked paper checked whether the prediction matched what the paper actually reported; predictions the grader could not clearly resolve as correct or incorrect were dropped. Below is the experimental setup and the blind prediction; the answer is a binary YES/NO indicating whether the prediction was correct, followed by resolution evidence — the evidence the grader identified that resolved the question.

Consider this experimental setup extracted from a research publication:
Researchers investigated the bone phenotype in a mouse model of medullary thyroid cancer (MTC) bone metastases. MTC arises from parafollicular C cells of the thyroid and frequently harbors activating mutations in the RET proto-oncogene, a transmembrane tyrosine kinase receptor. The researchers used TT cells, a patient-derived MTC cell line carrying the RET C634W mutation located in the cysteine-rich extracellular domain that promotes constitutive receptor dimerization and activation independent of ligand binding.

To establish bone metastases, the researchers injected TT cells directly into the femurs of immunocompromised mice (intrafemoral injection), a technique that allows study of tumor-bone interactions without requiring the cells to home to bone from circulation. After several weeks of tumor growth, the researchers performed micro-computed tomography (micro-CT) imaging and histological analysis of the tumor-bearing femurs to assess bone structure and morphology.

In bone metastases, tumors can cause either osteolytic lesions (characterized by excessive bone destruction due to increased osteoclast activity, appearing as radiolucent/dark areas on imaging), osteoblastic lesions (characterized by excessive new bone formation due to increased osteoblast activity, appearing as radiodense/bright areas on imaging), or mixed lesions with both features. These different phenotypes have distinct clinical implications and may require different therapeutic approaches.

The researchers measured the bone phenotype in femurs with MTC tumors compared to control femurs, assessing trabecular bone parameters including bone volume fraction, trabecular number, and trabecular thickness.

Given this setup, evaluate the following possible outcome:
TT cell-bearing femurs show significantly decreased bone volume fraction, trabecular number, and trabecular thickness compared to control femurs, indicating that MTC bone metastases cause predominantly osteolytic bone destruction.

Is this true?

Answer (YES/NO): NO